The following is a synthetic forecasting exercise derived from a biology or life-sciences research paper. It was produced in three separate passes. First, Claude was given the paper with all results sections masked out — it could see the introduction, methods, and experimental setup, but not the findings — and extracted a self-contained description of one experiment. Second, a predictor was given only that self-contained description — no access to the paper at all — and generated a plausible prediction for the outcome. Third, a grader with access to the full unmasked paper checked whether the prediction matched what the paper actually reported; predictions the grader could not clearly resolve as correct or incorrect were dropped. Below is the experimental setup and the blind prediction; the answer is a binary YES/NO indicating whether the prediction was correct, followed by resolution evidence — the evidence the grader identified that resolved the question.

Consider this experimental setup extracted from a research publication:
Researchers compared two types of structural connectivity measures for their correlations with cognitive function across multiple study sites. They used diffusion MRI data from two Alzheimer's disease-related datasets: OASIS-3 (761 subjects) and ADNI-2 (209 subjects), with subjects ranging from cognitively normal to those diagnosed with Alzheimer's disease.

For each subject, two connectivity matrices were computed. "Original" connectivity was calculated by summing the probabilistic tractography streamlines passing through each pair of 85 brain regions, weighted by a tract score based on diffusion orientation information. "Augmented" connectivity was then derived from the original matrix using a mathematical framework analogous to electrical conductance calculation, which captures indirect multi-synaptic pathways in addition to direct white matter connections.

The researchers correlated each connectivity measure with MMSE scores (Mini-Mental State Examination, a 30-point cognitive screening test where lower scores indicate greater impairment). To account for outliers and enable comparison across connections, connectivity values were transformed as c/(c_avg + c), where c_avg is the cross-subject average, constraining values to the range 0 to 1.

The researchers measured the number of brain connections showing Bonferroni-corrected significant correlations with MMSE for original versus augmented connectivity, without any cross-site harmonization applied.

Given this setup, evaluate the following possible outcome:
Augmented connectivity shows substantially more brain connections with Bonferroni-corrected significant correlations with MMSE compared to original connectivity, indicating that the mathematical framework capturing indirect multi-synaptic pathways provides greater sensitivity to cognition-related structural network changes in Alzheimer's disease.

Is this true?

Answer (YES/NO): YES